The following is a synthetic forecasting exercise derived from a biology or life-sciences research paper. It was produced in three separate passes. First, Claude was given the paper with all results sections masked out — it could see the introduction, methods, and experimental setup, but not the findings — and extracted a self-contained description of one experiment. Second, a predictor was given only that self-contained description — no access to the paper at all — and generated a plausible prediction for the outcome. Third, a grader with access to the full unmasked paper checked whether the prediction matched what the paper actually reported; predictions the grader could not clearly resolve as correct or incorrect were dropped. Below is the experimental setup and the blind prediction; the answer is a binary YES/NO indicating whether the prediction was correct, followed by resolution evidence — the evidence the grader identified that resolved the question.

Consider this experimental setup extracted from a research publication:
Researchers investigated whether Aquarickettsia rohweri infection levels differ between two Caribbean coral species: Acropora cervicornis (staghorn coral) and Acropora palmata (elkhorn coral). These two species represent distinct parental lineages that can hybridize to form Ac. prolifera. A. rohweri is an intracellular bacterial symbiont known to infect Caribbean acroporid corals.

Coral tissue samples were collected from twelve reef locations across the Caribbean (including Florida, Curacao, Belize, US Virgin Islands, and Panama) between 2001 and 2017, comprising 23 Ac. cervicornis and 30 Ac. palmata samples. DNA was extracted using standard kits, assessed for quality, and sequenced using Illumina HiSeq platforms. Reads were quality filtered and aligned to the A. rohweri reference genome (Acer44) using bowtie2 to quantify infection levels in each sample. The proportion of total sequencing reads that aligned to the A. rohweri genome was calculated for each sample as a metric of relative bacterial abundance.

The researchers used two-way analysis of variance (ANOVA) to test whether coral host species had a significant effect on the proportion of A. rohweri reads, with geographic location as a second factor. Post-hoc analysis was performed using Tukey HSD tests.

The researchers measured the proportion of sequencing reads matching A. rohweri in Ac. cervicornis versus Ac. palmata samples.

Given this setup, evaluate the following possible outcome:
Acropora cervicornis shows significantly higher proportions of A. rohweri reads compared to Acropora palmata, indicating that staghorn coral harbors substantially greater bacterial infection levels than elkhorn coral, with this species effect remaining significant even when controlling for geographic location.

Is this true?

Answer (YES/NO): YES